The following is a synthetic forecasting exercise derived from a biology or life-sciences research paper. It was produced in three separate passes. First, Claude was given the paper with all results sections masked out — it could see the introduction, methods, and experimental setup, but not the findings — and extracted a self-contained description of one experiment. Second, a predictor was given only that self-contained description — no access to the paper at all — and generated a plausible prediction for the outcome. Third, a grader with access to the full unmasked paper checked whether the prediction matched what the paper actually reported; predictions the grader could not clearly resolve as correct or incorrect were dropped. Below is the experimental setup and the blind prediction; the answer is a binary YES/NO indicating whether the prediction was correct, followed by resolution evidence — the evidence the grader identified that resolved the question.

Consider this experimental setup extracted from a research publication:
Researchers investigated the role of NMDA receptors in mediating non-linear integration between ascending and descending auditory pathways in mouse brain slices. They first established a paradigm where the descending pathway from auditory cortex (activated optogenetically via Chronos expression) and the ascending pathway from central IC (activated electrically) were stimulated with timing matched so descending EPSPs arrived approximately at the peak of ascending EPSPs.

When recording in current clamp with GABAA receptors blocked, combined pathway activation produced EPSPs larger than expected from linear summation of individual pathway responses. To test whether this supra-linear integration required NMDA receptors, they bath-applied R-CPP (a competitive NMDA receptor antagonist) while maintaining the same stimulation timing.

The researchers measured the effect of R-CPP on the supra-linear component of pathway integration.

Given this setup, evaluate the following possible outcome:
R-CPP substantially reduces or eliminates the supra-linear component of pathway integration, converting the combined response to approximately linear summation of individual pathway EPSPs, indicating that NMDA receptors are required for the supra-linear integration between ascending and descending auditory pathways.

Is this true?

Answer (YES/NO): YES